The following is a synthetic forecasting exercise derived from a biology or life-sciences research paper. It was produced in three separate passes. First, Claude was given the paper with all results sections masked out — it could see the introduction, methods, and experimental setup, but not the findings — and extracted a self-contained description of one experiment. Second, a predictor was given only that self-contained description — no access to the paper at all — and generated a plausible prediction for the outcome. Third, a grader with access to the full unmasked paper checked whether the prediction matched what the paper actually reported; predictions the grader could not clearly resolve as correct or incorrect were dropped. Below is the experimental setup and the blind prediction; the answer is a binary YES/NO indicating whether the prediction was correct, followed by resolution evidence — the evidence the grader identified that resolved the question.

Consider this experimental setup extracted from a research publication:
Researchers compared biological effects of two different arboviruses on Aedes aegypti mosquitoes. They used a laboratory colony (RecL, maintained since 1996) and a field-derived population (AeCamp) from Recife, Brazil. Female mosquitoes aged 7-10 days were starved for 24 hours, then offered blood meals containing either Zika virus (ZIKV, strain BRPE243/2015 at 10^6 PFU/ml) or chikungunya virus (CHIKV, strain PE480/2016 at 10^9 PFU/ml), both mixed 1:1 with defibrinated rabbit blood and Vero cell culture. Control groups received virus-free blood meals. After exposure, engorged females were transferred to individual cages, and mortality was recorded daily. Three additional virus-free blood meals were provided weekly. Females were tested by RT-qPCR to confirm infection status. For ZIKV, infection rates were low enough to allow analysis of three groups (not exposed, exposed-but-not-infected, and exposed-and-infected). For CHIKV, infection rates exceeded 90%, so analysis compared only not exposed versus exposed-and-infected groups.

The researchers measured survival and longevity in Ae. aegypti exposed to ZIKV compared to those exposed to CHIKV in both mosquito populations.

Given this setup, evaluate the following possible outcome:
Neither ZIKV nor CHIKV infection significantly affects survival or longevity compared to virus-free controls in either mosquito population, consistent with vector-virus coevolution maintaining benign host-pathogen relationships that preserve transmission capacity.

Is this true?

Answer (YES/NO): NO